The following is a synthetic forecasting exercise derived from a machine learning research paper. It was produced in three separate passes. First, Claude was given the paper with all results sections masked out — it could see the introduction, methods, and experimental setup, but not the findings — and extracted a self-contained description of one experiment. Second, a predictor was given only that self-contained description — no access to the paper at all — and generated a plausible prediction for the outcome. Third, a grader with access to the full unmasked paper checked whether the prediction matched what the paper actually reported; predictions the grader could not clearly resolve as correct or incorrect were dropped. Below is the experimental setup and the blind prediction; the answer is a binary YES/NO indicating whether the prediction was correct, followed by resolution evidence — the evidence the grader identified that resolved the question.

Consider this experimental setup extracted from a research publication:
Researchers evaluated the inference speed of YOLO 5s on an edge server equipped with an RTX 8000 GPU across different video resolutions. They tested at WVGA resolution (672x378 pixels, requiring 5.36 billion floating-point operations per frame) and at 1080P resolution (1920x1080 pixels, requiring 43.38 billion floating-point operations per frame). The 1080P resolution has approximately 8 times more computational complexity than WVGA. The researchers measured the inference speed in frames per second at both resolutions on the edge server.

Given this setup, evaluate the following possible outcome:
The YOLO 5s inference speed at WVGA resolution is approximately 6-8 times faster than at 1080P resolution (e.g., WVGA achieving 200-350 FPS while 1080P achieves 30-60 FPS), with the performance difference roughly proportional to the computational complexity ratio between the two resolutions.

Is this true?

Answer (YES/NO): NO